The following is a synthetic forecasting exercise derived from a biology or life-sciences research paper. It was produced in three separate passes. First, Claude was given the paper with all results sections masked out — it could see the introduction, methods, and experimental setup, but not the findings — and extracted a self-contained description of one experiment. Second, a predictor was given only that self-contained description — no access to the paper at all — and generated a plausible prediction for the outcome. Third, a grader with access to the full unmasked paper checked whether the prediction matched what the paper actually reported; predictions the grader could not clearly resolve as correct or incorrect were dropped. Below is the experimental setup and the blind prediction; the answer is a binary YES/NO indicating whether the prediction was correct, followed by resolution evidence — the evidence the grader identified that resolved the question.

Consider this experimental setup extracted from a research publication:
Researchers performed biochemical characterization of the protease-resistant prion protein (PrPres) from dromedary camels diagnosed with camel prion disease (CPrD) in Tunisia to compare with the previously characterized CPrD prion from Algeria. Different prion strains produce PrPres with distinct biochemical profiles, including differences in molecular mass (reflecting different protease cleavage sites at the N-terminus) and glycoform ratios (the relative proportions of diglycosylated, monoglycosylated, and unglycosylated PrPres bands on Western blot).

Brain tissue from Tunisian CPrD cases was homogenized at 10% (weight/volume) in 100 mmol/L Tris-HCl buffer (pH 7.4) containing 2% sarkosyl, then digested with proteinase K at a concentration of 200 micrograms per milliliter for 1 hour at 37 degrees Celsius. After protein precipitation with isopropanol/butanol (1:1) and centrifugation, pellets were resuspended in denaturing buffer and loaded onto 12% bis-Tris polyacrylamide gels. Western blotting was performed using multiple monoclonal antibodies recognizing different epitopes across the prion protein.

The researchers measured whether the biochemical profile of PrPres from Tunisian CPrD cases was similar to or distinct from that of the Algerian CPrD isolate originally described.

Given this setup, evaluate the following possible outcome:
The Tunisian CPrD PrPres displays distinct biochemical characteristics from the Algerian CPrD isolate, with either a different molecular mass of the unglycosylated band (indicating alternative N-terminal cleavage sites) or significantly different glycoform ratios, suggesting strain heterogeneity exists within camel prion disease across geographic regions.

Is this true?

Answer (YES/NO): NO